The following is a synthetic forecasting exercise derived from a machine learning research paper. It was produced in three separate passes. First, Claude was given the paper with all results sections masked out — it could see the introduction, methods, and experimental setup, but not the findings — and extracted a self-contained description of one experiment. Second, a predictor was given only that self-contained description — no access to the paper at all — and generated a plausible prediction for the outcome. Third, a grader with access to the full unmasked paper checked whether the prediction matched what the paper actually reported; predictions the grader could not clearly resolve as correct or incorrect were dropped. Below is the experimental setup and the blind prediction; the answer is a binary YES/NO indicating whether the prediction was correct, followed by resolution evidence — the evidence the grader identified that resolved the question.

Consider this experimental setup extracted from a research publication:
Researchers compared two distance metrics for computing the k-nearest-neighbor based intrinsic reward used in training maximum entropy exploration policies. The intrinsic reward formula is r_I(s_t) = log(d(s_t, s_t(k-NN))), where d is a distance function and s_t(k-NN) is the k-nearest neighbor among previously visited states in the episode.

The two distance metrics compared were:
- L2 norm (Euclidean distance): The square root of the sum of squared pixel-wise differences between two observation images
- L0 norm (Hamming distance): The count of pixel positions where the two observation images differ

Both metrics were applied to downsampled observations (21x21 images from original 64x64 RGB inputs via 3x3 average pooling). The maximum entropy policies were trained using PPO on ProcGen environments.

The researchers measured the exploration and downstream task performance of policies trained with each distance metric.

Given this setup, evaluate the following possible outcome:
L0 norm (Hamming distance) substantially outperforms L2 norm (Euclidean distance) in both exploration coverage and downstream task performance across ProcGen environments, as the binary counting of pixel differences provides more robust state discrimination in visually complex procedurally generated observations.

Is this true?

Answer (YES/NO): NO